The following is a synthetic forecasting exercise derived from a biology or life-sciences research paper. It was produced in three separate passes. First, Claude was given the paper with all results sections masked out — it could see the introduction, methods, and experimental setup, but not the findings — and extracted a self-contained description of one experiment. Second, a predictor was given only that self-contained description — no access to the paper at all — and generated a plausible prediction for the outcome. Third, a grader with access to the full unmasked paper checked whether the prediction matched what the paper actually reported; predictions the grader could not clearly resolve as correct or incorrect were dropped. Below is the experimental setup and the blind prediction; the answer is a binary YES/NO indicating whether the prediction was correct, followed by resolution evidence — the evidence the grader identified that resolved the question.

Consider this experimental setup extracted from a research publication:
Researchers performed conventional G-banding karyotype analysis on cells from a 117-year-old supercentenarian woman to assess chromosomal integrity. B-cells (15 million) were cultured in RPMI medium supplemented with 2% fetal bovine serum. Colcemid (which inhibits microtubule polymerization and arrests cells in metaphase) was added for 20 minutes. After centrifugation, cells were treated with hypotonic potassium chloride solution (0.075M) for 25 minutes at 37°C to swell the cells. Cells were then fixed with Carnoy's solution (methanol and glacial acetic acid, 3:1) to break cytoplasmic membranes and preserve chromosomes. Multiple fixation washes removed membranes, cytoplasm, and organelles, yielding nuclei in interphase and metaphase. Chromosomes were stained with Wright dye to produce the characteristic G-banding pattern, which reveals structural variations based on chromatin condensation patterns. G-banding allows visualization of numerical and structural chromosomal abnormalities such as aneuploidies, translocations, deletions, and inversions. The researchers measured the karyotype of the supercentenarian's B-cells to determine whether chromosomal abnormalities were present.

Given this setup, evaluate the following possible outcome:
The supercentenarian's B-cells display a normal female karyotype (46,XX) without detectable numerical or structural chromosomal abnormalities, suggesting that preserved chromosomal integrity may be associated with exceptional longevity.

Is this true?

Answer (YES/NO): NO